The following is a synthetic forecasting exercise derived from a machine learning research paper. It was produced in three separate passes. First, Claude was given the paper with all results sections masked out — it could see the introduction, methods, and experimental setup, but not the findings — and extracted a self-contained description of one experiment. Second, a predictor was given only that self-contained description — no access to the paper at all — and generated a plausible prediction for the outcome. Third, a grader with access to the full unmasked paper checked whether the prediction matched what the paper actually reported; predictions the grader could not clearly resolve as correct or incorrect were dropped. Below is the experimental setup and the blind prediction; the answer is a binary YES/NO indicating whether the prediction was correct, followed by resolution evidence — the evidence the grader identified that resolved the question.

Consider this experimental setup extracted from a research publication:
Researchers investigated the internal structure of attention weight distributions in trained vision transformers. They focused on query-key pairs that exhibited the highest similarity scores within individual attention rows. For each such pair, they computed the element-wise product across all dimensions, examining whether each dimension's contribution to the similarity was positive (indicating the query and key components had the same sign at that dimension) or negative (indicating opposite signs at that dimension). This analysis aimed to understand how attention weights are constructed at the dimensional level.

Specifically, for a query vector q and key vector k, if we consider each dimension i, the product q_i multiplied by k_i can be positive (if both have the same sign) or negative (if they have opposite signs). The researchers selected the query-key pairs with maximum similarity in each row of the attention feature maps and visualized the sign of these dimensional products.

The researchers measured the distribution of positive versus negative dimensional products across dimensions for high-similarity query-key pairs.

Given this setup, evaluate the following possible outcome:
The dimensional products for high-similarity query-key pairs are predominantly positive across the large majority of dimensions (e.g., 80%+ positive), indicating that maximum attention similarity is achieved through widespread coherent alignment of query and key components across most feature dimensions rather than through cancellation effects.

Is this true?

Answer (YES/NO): YES